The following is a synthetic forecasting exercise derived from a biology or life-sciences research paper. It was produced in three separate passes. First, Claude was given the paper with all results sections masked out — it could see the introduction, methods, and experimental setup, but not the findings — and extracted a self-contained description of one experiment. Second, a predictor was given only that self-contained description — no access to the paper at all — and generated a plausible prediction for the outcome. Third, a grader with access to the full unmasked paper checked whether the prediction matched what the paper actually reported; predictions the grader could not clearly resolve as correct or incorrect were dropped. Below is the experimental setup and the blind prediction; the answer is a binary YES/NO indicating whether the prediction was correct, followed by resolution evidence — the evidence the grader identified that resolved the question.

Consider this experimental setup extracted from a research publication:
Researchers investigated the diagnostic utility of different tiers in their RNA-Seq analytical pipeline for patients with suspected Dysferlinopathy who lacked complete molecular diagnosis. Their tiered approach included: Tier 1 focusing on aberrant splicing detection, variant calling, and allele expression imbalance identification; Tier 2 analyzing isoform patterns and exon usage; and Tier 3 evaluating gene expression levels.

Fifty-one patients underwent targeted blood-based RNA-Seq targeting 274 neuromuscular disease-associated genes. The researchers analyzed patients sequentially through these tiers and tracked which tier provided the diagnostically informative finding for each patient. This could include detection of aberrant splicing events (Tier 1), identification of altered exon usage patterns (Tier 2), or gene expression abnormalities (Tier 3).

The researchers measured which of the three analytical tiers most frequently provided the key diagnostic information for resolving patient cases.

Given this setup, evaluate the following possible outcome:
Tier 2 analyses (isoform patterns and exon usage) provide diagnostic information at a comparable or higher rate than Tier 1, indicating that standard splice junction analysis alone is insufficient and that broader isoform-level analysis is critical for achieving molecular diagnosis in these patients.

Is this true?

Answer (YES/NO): NO